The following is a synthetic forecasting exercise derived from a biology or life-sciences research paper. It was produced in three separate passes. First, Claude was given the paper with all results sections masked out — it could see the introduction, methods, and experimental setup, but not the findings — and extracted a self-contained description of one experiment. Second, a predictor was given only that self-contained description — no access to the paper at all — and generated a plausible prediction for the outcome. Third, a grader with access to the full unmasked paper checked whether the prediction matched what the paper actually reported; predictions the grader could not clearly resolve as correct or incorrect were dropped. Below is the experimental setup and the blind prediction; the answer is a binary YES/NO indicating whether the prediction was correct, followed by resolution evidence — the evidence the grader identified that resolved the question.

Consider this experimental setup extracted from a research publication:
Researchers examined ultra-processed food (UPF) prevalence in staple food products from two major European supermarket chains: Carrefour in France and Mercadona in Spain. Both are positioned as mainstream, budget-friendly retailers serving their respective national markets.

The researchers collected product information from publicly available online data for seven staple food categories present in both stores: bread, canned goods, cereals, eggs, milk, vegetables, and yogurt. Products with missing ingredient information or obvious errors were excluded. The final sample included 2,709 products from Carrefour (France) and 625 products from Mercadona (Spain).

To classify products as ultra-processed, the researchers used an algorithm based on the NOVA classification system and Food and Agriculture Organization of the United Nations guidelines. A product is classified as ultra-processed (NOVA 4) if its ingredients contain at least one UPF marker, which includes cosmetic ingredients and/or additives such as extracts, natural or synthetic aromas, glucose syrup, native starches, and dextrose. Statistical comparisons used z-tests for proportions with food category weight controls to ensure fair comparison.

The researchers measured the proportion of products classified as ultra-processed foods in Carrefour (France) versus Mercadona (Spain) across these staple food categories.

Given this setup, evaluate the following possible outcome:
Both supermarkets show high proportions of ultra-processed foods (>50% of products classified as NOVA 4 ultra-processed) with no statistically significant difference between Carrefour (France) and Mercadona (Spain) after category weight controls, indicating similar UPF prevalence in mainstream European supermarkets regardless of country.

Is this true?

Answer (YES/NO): NO